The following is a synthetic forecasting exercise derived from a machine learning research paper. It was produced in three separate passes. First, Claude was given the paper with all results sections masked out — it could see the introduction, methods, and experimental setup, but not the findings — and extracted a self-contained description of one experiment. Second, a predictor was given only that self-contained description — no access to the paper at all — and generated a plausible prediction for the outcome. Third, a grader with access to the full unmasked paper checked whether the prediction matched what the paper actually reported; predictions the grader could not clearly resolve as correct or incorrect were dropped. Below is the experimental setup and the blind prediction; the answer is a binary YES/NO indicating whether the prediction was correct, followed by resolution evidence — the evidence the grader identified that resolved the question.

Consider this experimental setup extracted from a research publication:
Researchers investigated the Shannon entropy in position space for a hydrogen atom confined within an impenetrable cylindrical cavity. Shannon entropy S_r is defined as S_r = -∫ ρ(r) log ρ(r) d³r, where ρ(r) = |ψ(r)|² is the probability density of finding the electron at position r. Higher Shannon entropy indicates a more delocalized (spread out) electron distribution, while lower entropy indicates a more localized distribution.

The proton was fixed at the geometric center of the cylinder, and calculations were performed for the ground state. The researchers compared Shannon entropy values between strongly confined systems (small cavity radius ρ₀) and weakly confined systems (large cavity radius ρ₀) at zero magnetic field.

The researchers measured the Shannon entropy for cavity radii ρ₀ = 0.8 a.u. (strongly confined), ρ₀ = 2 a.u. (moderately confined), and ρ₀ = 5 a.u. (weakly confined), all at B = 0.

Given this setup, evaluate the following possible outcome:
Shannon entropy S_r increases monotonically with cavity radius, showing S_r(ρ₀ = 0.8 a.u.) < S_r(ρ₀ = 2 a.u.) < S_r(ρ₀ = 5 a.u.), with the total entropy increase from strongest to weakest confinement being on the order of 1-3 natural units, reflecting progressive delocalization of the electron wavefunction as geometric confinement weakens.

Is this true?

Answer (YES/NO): YES